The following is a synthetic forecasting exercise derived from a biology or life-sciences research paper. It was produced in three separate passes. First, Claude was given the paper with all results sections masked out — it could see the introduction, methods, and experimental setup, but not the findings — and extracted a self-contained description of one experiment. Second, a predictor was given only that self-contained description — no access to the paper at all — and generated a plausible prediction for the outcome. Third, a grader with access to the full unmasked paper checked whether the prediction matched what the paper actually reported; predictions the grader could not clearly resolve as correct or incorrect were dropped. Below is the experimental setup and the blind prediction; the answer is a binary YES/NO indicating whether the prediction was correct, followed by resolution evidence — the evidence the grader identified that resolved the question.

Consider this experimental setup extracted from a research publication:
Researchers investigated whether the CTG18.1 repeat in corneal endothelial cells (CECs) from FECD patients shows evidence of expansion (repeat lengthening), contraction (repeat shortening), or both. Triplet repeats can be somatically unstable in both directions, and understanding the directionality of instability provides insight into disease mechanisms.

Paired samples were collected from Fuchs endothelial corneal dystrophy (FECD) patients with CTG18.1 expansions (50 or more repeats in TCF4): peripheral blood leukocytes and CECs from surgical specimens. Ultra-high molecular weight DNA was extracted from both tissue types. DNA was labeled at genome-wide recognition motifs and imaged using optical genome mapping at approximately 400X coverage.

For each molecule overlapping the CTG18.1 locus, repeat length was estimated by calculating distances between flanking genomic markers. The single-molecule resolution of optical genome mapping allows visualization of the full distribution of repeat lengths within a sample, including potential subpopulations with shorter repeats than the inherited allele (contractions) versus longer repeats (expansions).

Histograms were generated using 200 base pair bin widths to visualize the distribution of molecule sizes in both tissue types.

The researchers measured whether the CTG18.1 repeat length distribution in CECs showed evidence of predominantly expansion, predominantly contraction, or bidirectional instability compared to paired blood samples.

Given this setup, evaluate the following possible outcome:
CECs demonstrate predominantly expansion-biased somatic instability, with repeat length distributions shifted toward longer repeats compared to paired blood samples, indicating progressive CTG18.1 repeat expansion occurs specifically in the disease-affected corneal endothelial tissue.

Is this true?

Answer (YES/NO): YES